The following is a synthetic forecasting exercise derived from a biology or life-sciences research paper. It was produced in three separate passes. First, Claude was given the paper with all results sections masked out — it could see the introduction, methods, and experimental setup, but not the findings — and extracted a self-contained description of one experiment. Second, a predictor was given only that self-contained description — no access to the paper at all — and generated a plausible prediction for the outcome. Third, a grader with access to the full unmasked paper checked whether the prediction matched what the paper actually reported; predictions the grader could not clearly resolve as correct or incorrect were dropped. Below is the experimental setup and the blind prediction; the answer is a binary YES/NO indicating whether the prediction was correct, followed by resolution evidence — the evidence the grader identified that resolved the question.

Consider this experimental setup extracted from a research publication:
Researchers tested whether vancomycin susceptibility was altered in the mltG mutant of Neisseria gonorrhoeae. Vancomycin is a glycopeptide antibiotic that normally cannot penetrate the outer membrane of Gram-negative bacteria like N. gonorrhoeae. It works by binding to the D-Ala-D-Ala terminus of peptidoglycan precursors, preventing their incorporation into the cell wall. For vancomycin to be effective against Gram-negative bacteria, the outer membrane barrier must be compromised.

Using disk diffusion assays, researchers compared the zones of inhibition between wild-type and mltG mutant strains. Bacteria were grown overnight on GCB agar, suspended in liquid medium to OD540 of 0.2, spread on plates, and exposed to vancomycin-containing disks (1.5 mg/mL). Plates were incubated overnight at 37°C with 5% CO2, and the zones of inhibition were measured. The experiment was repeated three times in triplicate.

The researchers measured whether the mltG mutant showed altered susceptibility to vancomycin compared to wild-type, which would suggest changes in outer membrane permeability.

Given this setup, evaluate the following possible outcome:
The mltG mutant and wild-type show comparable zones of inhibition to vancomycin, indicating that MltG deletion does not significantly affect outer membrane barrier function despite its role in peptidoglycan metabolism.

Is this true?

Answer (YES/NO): NO